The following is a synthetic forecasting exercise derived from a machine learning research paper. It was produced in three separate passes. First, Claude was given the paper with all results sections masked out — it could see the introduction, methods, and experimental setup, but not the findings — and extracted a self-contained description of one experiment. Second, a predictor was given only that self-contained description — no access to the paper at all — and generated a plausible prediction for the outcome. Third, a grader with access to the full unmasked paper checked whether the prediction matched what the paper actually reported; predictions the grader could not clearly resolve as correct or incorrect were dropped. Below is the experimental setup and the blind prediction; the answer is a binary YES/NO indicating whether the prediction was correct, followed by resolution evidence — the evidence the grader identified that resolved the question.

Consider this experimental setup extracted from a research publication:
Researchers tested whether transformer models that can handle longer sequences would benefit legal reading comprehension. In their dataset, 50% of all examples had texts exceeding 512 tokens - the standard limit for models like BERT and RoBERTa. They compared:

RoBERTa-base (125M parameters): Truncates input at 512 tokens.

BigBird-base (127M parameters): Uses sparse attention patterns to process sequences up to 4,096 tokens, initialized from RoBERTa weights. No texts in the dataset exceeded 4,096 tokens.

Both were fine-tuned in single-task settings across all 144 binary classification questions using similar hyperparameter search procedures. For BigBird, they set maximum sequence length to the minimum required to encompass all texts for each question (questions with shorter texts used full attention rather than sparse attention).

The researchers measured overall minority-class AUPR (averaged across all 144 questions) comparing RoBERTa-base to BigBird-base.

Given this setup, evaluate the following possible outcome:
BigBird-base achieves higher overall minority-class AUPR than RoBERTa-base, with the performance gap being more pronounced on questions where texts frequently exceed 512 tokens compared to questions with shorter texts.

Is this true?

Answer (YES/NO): NO